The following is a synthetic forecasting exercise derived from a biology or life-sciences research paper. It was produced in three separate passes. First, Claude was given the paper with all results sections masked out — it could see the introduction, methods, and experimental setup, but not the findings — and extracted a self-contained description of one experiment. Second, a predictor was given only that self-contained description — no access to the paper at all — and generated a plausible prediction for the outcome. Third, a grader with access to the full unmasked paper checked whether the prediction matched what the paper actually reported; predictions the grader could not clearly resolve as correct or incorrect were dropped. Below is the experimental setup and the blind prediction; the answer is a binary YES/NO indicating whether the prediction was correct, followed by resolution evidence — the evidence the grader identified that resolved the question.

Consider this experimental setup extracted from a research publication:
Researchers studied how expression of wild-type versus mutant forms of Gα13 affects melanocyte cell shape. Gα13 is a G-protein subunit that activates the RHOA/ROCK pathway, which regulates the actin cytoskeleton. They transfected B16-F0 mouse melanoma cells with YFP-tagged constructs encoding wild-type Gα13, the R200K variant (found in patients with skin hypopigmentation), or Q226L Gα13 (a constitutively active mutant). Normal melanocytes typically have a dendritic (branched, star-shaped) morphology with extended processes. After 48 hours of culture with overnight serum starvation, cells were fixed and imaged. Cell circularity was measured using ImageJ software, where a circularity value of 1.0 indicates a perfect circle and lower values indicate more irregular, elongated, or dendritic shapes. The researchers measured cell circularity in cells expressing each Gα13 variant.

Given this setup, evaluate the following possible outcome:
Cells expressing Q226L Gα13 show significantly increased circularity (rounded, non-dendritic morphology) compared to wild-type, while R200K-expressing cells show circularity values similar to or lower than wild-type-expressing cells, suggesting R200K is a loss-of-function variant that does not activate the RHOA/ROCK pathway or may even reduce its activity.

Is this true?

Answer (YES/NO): NO